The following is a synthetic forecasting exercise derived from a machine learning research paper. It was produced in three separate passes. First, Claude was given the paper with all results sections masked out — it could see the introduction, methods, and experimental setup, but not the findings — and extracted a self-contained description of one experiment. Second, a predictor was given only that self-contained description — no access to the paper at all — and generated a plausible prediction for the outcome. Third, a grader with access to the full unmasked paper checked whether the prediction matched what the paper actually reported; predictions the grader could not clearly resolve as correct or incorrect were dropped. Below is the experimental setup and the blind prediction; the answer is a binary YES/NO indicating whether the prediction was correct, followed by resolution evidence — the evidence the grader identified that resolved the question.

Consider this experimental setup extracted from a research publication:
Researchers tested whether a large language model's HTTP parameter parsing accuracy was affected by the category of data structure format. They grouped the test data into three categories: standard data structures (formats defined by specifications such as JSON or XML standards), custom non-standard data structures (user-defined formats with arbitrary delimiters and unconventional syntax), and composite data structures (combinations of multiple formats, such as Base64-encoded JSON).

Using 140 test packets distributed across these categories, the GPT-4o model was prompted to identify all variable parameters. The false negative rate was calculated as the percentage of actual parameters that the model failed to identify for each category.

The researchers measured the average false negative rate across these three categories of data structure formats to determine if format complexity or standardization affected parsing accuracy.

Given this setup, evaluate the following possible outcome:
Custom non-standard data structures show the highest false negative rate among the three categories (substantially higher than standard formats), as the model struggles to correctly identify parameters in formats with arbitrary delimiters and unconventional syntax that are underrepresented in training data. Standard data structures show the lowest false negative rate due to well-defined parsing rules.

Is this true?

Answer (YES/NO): NO